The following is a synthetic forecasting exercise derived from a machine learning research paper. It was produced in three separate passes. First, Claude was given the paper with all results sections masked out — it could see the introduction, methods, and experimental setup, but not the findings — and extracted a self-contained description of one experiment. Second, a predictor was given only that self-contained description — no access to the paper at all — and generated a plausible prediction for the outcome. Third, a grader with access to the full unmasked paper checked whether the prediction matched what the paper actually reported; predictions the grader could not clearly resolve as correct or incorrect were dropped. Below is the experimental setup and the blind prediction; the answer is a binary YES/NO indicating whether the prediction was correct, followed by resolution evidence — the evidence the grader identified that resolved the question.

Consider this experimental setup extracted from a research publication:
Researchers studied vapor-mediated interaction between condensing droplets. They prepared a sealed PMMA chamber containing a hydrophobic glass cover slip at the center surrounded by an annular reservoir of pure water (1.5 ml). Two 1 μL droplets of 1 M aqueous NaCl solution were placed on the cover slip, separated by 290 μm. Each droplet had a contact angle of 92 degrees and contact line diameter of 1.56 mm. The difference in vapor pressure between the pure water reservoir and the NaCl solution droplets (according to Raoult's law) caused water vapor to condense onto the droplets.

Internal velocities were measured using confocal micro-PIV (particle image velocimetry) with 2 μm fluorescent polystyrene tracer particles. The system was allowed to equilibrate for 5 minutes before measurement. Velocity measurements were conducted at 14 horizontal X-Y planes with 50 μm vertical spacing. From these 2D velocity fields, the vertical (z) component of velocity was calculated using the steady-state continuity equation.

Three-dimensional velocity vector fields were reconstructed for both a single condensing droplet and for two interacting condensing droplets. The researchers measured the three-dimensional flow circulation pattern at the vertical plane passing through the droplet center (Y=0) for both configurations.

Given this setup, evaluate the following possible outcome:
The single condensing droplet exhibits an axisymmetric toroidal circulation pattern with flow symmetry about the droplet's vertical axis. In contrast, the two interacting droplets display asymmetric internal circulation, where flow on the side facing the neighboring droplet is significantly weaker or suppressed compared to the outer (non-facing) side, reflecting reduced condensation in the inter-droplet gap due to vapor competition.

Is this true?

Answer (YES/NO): NO